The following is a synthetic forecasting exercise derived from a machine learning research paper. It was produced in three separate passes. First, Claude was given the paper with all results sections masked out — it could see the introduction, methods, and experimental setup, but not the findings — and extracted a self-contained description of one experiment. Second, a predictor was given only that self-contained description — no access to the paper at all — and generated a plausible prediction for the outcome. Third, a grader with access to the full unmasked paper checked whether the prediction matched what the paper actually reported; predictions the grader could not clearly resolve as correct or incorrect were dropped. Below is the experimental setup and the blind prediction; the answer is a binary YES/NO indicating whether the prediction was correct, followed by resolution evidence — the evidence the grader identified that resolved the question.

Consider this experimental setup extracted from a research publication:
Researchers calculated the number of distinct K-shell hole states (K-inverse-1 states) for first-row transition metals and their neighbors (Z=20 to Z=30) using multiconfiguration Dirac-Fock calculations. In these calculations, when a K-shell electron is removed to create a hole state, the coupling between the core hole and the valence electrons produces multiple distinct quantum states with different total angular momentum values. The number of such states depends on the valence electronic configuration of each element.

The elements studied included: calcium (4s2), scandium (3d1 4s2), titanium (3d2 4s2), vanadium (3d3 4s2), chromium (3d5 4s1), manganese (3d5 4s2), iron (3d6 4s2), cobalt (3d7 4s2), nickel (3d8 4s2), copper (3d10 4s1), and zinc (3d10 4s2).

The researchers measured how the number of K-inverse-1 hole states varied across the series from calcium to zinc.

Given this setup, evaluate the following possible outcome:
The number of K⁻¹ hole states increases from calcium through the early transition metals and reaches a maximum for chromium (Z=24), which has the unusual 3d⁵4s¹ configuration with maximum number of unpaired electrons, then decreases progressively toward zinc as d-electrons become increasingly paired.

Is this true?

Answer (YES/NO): YES